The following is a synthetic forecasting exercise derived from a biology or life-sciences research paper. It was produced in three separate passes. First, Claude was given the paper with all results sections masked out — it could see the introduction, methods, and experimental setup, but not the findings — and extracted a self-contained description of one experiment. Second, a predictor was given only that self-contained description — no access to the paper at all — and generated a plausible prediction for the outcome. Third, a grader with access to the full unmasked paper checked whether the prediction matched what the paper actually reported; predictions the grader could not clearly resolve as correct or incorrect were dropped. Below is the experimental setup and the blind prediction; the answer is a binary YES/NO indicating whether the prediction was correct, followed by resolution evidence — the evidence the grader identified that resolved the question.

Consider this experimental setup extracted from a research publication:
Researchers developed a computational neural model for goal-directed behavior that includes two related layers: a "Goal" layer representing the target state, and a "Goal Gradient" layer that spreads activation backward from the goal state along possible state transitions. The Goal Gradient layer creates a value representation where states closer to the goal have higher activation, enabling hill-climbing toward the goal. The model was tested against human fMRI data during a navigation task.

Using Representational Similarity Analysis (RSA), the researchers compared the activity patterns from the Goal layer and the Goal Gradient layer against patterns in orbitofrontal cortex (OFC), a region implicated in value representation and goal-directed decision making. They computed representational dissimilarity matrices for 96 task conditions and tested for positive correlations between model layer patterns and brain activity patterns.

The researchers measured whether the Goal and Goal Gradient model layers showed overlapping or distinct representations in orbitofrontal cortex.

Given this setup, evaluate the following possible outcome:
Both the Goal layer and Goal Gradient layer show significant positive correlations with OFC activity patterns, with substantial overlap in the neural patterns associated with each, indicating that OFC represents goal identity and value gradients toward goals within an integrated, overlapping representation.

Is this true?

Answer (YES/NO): YES